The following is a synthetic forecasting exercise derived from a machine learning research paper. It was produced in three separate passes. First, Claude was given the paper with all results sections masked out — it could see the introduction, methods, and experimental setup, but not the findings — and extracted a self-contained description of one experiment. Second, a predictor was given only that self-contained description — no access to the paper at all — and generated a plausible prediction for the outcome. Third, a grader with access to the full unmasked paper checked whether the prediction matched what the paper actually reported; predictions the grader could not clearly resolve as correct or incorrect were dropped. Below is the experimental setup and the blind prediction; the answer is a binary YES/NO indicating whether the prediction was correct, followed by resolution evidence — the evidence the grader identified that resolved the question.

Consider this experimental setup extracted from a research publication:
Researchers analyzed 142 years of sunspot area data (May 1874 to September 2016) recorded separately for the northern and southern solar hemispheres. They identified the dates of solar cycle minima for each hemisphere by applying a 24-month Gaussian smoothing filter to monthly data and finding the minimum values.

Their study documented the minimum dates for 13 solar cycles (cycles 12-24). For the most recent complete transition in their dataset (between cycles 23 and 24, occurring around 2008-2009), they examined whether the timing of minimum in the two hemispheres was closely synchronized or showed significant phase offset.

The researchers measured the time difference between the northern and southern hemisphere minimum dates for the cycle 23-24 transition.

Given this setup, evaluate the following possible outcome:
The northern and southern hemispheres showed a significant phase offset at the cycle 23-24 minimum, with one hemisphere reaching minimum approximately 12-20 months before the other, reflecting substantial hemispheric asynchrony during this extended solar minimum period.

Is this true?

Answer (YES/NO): NO